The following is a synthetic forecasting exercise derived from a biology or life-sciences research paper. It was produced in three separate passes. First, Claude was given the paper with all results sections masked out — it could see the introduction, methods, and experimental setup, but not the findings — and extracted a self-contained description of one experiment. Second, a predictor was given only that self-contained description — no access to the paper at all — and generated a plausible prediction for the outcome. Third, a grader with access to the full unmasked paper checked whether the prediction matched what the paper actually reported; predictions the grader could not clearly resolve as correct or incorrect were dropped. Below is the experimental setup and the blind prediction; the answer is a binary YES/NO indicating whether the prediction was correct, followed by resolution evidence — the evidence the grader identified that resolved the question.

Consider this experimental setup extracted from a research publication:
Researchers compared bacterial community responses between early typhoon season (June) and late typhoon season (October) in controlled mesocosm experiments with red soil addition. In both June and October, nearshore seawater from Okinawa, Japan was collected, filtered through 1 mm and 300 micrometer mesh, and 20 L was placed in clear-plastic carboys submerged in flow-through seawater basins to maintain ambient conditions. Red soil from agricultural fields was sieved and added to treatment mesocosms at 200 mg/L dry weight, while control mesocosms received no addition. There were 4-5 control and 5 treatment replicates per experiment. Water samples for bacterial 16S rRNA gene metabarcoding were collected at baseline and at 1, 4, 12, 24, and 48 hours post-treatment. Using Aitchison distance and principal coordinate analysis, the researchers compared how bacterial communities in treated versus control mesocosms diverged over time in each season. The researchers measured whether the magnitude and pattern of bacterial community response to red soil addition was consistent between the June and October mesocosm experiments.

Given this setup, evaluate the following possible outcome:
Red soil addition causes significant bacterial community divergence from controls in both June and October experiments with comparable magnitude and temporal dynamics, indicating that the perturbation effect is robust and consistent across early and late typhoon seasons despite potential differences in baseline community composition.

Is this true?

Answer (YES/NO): NO